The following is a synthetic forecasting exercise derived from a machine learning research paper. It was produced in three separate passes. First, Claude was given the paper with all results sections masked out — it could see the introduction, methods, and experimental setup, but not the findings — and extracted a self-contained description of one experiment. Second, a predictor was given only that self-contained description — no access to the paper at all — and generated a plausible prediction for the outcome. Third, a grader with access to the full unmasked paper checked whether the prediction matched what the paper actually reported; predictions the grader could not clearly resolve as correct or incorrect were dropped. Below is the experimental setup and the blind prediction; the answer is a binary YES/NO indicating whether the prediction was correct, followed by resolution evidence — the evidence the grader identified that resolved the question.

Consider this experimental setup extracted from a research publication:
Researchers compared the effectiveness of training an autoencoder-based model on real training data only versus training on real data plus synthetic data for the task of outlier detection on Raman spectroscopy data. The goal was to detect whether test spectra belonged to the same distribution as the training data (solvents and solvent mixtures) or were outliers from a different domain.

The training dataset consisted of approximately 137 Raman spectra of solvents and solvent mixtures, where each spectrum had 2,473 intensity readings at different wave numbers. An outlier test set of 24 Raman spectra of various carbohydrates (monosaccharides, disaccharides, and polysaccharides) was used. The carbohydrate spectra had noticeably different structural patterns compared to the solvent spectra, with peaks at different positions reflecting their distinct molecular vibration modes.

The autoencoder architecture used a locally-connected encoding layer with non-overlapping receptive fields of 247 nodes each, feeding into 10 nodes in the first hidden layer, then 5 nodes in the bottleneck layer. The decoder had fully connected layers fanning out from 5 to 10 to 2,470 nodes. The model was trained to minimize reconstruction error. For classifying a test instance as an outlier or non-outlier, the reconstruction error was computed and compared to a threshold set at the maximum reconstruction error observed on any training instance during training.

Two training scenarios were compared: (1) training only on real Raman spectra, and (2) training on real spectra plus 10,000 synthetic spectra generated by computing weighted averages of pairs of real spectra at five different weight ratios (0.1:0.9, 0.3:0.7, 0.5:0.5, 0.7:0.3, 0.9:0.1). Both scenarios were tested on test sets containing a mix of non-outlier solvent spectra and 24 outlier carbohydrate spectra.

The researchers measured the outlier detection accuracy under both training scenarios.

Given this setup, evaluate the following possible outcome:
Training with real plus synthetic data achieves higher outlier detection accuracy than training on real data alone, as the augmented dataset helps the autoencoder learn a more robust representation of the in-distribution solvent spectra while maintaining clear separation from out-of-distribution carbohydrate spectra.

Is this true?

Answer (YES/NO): NO